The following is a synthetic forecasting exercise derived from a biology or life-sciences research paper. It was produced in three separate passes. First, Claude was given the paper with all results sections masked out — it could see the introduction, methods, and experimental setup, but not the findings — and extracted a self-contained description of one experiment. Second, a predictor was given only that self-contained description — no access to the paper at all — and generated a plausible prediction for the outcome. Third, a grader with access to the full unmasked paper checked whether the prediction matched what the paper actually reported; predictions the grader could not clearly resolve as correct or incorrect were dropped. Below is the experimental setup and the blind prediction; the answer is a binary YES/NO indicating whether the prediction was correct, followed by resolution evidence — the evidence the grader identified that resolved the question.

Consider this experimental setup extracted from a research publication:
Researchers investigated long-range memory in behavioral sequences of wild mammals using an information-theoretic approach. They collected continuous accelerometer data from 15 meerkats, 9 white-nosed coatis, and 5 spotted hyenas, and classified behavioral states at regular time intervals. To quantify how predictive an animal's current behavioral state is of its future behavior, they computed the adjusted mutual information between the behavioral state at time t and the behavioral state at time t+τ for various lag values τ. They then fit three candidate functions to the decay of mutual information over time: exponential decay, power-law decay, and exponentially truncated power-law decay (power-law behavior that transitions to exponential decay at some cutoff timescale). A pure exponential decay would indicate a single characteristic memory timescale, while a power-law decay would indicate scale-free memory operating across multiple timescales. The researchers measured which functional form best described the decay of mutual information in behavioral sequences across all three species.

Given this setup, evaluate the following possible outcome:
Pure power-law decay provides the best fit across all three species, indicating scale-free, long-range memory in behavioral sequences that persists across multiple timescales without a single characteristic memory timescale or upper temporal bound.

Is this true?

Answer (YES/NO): NO